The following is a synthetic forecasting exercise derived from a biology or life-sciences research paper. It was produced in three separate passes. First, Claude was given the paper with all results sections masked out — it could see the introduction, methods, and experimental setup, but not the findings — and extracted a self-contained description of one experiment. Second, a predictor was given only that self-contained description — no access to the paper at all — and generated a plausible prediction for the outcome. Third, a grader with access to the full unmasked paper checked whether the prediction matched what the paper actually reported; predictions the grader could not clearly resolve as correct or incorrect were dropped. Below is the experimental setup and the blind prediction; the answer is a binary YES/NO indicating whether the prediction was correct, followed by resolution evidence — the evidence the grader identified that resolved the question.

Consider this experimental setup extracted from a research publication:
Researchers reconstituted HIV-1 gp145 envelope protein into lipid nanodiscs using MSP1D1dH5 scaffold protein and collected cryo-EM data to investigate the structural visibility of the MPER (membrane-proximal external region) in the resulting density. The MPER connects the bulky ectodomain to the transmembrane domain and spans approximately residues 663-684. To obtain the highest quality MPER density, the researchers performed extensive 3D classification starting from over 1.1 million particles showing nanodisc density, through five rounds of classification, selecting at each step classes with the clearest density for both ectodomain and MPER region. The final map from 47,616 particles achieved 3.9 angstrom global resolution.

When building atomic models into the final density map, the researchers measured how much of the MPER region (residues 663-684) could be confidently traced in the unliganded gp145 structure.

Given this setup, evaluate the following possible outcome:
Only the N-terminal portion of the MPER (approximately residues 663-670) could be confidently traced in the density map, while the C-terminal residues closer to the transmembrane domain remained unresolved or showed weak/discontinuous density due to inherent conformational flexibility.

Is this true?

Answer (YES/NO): YES